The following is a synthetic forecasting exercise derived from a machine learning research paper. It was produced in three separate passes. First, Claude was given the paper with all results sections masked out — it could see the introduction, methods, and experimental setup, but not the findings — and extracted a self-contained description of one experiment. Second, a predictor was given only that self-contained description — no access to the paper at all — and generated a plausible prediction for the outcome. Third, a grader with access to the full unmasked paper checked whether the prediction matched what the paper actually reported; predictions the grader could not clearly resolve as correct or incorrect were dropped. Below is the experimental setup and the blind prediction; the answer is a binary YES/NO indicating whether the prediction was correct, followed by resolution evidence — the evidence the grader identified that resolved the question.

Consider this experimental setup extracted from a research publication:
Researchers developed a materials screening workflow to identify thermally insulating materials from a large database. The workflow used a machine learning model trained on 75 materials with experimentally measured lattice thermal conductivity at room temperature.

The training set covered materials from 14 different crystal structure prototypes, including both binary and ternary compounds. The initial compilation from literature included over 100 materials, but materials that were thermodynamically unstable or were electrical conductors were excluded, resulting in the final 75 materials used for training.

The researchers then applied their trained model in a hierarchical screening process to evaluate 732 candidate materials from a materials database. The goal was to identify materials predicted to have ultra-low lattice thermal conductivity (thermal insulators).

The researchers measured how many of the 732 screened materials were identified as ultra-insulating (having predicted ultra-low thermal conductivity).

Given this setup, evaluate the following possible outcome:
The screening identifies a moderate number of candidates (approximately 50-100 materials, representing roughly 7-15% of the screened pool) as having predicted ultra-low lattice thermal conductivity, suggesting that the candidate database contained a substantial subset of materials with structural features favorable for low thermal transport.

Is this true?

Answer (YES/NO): YES